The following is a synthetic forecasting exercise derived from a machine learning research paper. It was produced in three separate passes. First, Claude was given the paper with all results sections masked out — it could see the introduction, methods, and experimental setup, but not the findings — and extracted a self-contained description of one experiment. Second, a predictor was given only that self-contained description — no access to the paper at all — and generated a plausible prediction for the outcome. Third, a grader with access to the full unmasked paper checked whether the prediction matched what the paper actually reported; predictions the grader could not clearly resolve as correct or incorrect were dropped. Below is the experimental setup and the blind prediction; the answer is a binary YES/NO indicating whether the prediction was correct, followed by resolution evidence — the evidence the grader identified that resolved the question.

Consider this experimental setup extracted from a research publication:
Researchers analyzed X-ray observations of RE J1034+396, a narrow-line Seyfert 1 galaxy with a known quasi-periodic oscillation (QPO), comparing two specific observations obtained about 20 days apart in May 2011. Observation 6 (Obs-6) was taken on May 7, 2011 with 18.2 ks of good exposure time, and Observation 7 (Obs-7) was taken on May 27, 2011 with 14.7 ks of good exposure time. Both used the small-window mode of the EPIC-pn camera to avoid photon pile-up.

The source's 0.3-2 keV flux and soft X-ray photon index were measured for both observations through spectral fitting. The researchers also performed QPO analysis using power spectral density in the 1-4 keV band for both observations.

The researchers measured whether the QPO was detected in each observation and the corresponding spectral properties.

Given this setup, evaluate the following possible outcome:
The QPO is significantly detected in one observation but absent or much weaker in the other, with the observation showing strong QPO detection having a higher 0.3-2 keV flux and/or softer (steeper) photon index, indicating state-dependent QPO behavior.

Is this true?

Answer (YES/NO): NO